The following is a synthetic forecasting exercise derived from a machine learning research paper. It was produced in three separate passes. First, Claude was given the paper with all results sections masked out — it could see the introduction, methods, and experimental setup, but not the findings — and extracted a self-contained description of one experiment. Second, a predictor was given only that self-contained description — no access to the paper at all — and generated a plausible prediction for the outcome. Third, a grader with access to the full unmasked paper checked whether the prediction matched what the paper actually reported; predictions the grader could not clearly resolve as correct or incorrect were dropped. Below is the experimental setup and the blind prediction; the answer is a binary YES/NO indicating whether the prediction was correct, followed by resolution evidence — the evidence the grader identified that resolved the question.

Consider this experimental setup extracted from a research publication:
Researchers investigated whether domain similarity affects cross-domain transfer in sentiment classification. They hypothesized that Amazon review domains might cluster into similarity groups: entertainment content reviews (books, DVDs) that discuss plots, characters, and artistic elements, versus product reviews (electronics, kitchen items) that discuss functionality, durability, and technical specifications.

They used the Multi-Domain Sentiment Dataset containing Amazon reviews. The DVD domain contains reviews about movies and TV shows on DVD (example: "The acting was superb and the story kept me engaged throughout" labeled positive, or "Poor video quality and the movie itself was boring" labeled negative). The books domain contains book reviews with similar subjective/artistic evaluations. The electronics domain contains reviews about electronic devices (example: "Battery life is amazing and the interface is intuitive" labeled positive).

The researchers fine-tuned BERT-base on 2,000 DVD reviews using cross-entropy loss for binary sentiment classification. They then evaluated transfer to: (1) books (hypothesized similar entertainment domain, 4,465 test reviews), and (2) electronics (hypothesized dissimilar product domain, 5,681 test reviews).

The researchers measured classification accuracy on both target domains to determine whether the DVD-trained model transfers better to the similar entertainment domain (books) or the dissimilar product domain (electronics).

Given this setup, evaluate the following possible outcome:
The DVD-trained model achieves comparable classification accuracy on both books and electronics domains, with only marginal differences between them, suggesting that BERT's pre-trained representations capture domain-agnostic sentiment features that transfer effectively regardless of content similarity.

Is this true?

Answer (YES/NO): NO